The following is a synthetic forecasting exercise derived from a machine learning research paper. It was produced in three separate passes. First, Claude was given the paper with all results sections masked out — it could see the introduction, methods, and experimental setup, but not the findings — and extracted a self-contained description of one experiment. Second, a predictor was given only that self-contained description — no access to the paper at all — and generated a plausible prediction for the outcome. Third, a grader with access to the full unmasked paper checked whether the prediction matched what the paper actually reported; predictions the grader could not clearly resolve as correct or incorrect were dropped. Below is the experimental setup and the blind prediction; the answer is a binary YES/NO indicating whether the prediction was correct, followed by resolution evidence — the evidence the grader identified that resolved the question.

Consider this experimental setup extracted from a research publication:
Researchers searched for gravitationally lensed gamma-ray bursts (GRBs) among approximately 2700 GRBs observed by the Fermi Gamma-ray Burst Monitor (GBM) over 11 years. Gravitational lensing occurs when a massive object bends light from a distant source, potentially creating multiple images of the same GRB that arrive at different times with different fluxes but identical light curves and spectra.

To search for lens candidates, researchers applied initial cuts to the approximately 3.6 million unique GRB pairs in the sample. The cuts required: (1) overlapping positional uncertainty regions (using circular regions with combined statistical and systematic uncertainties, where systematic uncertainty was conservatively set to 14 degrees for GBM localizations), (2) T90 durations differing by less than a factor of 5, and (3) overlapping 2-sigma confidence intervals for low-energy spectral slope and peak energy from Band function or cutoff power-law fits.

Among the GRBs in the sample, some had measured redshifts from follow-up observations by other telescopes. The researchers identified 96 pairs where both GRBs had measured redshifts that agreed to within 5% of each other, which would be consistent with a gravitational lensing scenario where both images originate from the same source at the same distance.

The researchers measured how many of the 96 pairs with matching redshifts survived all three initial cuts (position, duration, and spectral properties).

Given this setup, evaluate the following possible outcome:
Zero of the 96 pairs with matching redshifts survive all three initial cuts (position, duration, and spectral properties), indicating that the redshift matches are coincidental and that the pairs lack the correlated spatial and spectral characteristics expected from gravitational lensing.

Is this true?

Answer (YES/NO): YES